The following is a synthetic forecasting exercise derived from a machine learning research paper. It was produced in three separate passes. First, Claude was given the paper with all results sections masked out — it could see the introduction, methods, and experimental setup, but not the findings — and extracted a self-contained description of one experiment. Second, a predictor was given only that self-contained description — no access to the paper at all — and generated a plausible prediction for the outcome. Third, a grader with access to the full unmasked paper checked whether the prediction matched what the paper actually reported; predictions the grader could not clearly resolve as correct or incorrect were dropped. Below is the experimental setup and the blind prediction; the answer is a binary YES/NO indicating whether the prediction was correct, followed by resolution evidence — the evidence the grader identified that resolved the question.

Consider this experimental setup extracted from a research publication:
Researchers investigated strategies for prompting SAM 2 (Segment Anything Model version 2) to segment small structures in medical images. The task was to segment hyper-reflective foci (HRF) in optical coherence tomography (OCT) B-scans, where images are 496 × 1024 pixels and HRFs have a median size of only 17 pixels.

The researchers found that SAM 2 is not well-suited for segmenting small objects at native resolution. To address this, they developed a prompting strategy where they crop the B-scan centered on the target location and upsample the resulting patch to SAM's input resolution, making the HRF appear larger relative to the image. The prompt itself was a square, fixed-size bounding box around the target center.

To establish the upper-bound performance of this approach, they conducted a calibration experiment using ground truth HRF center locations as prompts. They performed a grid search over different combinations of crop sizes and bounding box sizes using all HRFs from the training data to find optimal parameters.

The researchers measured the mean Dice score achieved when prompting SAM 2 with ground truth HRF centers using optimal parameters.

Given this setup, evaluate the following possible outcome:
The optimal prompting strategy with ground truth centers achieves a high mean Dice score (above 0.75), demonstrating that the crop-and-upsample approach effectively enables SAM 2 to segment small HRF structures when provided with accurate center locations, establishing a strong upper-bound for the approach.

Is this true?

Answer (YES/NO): NO